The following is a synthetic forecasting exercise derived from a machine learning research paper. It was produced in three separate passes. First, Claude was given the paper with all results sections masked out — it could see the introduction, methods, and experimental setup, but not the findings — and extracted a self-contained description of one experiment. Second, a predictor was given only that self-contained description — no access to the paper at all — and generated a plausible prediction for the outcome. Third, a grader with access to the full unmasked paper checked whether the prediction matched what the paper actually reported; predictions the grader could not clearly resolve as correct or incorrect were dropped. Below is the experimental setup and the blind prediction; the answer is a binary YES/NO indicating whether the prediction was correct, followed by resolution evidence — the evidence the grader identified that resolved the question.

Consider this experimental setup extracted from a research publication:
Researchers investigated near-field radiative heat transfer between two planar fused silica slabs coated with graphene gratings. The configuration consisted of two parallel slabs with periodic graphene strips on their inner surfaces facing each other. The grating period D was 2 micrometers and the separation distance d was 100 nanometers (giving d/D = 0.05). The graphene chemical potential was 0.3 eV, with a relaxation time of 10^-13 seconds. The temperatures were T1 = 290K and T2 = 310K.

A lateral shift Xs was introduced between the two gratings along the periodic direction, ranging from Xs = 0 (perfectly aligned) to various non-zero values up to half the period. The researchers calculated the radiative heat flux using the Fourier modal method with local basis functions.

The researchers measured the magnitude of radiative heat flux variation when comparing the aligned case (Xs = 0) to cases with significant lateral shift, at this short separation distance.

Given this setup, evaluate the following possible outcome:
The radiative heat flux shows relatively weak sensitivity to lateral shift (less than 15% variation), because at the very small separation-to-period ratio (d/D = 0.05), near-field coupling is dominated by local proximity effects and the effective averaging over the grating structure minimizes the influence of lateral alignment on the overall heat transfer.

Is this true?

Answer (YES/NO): NO